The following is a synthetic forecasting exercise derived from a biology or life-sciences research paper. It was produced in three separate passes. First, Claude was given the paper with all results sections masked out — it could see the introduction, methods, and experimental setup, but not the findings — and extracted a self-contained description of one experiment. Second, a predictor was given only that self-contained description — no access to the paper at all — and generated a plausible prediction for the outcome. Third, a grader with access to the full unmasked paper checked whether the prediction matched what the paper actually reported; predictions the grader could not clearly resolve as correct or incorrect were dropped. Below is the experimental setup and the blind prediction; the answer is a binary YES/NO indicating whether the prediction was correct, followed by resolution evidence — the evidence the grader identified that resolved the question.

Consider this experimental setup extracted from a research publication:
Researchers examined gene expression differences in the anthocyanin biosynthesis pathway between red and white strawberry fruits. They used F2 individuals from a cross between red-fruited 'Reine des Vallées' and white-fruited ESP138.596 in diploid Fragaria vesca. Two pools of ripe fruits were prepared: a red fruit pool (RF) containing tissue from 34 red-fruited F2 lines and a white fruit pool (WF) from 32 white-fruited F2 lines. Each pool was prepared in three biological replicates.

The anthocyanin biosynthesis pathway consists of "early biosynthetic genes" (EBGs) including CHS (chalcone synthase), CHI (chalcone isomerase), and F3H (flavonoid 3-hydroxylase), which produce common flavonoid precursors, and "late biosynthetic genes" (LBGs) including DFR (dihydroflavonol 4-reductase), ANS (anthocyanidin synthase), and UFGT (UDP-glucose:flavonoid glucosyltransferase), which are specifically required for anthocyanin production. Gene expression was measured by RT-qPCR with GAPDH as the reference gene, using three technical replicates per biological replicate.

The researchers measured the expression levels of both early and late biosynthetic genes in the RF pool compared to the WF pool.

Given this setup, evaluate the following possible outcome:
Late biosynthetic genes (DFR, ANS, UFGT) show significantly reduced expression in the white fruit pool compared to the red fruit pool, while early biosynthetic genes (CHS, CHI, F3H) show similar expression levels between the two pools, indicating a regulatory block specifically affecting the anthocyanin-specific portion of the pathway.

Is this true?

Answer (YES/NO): NO